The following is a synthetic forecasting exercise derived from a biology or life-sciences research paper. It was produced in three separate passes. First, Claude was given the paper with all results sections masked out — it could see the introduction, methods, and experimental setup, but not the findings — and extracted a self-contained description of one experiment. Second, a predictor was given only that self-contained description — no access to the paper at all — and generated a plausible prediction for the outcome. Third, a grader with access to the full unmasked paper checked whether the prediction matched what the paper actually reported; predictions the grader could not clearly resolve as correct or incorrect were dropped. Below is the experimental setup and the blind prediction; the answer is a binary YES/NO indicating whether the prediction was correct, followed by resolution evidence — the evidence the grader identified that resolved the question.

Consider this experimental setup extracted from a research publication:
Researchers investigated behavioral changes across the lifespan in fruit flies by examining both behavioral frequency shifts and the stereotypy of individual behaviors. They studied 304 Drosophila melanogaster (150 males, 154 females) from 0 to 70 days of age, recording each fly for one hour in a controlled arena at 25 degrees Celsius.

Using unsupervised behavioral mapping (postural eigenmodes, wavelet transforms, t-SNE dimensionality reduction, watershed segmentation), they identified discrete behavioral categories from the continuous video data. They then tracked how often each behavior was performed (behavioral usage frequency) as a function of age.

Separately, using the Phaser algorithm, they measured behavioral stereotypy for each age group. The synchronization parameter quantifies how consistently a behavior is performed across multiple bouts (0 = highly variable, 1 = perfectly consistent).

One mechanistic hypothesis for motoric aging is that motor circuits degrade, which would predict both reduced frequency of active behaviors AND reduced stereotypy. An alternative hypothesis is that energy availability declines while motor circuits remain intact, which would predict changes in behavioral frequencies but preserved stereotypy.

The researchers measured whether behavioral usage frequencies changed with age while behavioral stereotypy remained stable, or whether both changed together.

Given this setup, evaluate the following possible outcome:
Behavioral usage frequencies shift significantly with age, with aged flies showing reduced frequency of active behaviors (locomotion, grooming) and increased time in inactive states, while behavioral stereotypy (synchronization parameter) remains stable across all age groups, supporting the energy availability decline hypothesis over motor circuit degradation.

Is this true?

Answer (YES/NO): NO